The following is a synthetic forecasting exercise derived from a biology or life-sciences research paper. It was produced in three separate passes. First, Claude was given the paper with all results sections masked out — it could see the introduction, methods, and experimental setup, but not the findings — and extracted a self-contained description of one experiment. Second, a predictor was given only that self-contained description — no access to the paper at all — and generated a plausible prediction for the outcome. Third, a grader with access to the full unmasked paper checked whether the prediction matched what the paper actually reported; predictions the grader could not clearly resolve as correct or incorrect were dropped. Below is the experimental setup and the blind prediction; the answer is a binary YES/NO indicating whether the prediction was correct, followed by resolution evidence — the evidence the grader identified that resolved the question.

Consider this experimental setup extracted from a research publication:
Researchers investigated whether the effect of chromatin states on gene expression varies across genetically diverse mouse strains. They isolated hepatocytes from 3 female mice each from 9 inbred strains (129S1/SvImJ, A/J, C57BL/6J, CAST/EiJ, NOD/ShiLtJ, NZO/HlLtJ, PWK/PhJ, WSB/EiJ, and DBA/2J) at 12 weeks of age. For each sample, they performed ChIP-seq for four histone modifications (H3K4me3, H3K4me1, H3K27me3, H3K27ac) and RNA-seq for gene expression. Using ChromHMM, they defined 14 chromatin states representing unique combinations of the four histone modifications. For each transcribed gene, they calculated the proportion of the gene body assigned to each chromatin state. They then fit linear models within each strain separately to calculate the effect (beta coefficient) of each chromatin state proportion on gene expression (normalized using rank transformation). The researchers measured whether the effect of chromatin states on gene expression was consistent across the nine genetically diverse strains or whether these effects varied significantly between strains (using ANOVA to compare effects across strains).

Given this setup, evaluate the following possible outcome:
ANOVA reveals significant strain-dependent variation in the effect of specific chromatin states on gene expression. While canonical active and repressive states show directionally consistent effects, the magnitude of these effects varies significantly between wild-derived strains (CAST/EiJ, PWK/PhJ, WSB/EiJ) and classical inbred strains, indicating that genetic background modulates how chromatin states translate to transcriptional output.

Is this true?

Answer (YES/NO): NO